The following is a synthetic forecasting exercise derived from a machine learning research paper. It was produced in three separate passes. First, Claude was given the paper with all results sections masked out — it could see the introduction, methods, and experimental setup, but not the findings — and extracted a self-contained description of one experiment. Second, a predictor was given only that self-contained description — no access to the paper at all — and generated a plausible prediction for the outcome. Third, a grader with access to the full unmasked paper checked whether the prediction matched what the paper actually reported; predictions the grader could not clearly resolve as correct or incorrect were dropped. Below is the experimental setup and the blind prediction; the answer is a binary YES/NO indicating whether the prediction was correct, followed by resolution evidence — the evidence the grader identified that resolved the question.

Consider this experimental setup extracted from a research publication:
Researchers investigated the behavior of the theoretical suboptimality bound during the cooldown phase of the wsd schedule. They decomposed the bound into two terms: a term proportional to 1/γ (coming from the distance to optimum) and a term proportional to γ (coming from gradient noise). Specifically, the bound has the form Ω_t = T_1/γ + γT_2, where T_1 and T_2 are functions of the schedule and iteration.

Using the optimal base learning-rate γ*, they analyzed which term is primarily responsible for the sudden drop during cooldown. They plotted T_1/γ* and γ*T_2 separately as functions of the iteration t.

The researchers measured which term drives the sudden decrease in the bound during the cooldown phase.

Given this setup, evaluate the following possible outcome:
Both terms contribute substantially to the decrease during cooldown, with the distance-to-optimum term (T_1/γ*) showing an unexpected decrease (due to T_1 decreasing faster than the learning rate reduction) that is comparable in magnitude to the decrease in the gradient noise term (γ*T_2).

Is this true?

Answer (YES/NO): NO